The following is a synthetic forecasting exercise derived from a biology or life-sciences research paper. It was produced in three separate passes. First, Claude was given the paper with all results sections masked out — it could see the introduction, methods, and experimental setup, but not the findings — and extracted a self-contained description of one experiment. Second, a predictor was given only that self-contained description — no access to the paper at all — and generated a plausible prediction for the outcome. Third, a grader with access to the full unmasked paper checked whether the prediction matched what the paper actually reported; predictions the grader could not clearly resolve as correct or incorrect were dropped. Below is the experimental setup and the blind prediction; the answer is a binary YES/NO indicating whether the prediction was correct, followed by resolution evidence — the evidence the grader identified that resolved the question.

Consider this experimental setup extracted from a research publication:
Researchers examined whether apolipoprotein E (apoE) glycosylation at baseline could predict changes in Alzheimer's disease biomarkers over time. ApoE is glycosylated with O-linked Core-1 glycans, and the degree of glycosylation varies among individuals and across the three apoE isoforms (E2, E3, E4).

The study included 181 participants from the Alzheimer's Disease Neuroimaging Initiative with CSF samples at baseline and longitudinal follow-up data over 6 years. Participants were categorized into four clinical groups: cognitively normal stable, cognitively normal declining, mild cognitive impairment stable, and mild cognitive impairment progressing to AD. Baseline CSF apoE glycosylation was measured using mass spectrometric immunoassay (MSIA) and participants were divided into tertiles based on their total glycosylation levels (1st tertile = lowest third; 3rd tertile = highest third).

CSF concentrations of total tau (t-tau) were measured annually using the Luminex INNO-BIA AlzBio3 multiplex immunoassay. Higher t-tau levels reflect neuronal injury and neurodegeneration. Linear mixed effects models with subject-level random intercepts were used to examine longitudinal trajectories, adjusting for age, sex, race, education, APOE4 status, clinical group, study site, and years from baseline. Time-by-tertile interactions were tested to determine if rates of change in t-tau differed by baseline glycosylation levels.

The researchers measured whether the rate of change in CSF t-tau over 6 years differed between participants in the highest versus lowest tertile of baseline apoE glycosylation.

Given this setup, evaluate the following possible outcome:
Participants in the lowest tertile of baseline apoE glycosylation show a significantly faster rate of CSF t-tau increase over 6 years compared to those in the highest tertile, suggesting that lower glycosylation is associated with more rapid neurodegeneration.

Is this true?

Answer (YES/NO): YES